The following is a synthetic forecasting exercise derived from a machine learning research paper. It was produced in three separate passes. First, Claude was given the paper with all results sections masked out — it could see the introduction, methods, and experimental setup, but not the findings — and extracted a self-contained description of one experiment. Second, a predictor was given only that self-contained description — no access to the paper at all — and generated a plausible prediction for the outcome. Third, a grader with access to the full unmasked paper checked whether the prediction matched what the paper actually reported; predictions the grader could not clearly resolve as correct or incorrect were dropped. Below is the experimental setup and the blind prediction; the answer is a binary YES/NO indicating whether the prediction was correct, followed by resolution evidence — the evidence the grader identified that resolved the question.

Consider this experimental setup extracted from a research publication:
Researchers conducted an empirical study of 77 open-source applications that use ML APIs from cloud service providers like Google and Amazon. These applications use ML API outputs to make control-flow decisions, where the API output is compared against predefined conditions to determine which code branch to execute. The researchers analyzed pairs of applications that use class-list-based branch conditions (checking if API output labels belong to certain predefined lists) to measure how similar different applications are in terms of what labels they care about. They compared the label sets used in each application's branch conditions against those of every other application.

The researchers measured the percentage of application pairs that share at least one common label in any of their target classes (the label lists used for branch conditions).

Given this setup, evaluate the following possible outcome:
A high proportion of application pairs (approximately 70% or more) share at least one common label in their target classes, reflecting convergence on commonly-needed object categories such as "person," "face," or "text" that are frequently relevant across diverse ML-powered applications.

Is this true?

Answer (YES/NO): NO